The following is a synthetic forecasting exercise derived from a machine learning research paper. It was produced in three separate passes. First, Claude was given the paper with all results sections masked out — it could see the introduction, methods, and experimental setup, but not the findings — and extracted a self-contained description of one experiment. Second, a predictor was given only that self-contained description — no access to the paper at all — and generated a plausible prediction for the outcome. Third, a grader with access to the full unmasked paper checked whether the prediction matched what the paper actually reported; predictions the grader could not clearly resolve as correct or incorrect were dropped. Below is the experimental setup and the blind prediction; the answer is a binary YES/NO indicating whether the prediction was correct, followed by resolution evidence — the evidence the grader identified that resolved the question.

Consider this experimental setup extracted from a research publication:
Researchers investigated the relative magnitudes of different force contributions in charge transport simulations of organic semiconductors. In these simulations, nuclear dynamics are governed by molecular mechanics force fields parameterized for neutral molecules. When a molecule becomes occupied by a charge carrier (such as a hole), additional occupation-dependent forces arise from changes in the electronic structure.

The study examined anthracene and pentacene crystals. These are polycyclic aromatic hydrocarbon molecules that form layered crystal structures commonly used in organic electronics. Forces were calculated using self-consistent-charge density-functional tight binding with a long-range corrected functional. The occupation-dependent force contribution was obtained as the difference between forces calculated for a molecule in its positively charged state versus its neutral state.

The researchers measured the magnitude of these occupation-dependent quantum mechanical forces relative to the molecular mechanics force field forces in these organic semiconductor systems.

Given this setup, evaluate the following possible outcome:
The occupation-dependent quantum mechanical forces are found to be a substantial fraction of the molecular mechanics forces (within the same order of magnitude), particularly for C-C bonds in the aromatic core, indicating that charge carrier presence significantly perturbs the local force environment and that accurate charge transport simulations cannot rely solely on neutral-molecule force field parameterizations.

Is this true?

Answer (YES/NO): NO